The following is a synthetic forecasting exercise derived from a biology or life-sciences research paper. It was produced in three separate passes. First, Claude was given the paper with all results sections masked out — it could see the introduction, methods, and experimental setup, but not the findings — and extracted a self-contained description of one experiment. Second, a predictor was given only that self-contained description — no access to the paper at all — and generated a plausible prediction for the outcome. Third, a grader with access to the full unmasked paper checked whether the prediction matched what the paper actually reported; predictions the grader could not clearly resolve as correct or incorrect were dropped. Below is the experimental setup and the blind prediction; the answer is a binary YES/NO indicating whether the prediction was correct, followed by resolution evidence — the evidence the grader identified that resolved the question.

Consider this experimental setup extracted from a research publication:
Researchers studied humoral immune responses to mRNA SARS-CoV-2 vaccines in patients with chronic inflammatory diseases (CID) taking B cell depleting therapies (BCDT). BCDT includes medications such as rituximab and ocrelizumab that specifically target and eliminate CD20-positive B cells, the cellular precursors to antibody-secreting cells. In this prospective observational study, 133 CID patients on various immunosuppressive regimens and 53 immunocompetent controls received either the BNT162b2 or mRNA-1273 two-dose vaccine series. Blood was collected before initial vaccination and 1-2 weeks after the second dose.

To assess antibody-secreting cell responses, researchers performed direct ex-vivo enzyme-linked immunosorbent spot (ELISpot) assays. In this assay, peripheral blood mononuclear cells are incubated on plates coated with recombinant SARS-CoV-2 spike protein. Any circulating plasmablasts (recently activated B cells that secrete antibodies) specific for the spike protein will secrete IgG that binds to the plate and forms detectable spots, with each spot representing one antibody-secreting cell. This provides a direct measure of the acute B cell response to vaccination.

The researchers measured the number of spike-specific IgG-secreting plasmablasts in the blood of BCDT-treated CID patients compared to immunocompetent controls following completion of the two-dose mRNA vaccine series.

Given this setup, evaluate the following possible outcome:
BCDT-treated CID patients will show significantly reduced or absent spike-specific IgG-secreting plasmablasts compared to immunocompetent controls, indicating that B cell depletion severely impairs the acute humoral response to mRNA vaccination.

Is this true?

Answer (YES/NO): YES